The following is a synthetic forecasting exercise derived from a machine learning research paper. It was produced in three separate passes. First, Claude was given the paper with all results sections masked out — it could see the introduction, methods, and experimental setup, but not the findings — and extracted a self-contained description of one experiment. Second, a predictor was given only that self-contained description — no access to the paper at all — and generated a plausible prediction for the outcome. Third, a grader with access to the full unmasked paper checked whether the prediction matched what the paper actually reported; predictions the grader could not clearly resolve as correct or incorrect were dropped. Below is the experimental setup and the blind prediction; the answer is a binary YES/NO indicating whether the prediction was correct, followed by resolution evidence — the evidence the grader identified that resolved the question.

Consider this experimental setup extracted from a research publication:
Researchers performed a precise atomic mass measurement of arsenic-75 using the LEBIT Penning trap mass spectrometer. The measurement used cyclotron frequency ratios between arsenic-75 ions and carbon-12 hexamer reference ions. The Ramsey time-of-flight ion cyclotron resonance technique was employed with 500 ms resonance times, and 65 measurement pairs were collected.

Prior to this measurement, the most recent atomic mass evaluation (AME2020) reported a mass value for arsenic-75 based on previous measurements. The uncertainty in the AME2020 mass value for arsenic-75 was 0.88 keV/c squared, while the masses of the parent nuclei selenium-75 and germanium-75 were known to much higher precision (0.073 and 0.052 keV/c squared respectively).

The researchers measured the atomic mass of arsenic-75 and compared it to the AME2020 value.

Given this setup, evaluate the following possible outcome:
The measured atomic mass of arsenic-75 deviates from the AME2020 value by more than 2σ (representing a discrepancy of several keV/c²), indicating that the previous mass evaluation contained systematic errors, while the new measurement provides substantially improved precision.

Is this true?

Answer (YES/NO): NO